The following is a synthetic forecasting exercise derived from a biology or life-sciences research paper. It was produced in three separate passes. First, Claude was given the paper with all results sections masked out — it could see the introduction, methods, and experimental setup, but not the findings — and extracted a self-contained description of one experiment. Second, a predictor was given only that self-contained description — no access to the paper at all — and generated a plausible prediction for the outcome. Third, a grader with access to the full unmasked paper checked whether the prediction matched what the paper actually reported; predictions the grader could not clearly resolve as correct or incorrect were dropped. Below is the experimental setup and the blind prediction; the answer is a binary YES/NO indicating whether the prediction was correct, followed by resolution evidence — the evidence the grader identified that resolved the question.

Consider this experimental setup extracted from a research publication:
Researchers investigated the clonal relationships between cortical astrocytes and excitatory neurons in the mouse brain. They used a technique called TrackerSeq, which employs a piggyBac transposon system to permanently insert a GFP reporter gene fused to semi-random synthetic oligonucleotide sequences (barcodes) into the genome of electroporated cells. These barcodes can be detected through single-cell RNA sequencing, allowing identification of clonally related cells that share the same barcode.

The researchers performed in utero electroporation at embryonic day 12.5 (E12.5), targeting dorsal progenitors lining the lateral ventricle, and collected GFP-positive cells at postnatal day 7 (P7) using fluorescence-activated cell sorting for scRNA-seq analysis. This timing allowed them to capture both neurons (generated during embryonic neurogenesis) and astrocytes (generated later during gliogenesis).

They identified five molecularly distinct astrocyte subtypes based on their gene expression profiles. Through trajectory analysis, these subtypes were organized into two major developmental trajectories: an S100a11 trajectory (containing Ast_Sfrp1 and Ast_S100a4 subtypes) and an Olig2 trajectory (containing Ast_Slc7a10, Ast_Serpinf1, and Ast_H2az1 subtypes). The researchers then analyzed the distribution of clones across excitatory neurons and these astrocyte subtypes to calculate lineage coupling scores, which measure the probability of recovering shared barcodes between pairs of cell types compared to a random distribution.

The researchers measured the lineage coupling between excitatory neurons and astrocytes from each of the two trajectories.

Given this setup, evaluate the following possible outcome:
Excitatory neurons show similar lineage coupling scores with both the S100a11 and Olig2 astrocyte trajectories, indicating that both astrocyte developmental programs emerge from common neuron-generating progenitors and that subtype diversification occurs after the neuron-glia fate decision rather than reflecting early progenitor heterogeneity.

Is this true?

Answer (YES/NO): NO